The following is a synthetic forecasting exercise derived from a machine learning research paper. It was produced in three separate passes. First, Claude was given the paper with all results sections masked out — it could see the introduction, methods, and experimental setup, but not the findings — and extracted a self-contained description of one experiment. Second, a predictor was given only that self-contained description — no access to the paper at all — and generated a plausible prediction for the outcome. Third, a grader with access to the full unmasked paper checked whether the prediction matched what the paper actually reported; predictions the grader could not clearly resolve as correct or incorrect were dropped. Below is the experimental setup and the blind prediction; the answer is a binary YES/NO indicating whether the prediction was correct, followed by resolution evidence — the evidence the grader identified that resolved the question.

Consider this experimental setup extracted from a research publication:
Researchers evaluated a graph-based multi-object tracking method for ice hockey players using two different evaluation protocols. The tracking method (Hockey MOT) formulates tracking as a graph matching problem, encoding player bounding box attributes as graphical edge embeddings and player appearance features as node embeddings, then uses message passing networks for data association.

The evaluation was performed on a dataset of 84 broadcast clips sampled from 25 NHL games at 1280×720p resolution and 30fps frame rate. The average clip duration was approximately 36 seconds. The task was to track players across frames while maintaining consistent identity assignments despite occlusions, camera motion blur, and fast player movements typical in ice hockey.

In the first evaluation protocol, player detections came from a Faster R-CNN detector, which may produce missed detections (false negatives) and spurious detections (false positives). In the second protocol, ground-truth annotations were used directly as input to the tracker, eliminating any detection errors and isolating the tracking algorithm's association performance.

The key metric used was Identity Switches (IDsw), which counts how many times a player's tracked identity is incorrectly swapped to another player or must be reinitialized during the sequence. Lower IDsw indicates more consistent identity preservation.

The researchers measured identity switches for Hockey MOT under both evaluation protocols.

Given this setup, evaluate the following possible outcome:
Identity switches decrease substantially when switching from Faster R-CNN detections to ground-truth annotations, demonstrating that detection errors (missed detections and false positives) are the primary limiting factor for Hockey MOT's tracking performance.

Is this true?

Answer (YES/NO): NO